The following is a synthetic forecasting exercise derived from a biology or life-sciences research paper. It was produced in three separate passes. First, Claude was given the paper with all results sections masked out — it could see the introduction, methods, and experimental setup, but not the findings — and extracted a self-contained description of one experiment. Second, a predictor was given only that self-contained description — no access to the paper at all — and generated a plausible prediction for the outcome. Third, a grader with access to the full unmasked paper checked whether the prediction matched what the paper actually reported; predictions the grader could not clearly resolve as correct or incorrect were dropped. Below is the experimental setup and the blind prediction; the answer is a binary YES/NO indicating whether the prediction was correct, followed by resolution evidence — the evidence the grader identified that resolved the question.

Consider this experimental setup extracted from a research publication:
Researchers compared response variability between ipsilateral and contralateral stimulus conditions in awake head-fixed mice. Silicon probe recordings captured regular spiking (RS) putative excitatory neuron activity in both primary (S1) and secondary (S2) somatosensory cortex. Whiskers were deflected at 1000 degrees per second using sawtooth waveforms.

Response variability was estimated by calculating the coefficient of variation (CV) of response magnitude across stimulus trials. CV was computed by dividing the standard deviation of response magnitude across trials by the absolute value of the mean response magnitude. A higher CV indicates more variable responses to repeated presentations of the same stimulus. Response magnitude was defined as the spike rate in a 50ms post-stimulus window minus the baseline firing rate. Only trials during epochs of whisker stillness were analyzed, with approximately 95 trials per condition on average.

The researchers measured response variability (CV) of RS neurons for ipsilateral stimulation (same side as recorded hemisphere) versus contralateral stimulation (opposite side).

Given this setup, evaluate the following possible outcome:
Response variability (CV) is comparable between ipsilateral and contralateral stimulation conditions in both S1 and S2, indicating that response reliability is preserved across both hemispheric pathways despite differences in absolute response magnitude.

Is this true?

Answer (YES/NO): NO